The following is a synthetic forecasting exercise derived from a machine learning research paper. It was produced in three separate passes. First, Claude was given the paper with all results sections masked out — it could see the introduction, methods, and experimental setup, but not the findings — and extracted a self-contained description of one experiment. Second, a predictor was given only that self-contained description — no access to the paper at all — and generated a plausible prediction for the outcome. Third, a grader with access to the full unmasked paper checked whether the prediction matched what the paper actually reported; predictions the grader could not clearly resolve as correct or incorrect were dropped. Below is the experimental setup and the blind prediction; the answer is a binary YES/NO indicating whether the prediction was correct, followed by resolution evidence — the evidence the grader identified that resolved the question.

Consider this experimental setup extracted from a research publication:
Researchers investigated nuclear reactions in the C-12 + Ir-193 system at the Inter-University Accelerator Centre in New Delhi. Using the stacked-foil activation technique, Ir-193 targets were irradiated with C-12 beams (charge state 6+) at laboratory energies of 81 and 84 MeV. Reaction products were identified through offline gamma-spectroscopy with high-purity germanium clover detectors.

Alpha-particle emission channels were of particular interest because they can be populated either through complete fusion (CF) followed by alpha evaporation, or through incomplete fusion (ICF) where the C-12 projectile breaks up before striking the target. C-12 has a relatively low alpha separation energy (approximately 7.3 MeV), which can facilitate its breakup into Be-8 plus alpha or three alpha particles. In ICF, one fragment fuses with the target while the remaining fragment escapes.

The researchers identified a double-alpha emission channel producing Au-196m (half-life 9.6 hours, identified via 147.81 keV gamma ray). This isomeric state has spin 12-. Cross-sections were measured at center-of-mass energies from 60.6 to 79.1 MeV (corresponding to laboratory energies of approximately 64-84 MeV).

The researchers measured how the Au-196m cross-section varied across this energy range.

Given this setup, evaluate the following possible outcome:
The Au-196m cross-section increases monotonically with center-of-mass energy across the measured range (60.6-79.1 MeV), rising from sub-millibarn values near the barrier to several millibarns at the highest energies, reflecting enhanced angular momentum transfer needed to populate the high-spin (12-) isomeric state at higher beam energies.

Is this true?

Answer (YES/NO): NO